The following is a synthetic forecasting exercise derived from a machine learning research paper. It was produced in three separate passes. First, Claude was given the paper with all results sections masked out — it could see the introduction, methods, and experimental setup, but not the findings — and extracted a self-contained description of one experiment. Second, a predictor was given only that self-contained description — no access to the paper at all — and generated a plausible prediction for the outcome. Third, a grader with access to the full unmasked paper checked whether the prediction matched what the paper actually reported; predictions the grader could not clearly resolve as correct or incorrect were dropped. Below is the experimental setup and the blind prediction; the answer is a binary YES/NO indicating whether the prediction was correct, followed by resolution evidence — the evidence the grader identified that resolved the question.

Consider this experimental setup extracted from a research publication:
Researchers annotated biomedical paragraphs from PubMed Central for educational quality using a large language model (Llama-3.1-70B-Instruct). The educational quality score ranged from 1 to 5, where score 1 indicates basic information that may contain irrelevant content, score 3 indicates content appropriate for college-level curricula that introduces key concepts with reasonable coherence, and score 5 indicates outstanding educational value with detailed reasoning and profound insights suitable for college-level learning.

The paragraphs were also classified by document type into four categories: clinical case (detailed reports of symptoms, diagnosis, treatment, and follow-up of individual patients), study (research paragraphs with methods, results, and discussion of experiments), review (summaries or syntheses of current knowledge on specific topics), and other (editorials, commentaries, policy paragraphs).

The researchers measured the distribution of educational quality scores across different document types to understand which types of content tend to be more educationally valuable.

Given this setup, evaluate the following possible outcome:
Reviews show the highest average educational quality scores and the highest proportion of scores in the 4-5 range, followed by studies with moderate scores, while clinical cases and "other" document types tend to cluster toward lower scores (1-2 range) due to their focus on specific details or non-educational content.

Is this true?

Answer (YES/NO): NO